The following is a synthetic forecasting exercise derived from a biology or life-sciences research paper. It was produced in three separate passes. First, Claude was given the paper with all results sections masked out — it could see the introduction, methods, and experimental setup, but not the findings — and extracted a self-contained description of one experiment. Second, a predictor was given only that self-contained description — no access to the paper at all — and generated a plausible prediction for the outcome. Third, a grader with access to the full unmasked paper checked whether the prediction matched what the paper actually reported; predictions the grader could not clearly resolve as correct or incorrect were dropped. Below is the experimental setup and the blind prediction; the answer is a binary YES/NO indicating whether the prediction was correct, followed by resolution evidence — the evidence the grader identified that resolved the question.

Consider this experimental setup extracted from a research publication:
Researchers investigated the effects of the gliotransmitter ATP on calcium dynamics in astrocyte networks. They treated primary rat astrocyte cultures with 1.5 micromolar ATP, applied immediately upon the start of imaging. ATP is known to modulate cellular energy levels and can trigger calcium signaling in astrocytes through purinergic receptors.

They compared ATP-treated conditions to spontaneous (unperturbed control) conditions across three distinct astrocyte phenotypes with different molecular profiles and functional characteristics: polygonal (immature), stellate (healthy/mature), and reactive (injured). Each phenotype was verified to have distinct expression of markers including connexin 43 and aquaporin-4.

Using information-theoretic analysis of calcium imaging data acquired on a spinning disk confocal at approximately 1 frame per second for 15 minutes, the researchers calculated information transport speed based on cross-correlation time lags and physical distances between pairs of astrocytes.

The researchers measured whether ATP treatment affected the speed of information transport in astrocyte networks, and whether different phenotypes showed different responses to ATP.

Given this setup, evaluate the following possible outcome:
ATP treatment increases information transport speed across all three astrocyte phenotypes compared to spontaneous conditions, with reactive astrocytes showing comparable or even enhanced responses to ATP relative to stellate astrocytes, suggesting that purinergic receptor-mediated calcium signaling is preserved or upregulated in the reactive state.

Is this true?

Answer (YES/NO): NO